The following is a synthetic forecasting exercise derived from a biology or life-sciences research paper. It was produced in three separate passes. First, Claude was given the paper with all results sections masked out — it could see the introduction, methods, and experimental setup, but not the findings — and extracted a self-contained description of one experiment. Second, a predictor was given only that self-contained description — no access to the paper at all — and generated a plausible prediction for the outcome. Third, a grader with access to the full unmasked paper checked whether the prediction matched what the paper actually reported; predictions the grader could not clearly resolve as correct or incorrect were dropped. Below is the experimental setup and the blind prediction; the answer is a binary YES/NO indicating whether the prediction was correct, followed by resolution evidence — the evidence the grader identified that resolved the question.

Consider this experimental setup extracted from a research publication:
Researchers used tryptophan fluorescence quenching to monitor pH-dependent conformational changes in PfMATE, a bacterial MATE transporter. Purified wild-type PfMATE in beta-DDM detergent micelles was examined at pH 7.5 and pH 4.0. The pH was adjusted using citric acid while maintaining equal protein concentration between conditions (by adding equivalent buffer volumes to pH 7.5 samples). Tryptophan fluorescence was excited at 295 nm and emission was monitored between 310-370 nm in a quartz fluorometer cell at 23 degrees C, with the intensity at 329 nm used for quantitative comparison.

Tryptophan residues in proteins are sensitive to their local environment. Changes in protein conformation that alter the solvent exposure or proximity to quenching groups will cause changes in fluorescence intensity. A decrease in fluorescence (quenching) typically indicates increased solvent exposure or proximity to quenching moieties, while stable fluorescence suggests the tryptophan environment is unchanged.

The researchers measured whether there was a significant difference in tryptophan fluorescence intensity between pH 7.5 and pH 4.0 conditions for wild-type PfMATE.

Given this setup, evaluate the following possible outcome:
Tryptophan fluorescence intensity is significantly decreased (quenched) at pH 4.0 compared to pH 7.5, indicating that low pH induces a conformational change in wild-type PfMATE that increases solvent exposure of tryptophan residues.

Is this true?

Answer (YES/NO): YES